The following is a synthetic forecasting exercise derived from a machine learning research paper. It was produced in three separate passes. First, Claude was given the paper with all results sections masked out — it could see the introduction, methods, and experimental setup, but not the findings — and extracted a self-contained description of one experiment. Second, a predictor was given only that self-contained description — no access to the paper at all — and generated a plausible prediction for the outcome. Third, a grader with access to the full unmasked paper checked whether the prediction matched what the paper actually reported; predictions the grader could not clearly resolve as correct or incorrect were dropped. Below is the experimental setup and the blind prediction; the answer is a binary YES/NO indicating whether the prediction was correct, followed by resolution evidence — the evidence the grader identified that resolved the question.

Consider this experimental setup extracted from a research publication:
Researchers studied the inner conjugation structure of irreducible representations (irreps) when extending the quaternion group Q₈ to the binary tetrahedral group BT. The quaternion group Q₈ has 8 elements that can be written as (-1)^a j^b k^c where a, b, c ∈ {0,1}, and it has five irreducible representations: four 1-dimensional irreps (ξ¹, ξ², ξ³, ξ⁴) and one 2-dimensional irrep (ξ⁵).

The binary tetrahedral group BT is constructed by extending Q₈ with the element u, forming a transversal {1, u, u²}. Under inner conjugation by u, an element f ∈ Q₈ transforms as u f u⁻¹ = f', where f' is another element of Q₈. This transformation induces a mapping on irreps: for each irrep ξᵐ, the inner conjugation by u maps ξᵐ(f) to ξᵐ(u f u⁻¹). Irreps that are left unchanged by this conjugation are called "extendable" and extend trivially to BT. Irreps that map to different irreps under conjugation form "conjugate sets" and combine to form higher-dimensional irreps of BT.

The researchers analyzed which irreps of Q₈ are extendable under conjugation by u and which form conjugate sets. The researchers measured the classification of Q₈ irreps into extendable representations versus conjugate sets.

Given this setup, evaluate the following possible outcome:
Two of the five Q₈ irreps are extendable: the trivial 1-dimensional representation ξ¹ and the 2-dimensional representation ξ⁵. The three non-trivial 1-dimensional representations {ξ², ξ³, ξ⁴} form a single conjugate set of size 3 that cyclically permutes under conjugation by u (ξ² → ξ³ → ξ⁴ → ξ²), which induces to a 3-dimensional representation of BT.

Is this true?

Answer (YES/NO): NO